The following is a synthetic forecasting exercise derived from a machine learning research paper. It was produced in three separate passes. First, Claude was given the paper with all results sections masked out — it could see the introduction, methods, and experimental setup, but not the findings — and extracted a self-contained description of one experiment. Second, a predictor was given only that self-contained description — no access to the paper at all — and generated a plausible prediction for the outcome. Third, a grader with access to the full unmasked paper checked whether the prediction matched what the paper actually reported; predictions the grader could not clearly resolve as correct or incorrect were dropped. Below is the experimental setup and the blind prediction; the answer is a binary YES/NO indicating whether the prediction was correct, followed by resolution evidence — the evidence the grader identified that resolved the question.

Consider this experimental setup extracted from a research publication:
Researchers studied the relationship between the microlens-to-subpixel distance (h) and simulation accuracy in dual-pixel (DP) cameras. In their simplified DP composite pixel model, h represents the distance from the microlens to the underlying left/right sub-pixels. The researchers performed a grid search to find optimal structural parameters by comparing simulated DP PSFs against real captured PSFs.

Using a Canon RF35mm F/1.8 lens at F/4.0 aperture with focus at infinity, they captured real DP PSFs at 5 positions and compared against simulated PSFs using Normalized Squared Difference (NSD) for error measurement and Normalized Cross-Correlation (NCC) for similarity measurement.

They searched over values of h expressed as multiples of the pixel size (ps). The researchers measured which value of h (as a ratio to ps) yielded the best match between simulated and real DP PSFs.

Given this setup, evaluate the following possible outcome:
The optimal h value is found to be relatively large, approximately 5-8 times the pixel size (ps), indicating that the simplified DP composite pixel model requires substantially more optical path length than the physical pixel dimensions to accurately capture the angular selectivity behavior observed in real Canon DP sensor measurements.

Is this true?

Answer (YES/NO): NO